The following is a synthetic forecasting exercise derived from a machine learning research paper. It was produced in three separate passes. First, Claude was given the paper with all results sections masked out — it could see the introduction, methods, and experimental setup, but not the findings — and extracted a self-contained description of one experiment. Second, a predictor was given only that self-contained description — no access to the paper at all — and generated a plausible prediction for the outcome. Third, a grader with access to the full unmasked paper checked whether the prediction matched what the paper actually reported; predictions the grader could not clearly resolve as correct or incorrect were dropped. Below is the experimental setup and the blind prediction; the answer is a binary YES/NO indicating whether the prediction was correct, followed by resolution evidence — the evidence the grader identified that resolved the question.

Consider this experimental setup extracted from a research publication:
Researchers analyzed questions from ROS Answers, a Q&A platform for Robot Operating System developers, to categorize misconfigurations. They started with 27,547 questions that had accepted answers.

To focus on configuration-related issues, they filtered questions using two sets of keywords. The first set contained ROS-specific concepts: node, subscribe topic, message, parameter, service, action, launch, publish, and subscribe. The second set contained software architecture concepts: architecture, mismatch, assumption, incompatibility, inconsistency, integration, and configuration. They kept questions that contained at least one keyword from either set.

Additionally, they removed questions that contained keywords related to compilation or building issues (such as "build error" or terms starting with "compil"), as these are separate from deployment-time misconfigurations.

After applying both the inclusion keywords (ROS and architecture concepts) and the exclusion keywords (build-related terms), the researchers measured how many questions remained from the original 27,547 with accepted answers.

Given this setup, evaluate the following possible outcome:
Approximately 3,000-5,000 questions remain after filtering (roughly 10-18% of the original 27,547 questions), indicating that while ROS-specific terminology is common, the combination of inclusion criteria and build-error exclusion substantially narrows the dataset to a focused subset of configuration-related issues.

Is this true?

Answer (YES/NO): NO